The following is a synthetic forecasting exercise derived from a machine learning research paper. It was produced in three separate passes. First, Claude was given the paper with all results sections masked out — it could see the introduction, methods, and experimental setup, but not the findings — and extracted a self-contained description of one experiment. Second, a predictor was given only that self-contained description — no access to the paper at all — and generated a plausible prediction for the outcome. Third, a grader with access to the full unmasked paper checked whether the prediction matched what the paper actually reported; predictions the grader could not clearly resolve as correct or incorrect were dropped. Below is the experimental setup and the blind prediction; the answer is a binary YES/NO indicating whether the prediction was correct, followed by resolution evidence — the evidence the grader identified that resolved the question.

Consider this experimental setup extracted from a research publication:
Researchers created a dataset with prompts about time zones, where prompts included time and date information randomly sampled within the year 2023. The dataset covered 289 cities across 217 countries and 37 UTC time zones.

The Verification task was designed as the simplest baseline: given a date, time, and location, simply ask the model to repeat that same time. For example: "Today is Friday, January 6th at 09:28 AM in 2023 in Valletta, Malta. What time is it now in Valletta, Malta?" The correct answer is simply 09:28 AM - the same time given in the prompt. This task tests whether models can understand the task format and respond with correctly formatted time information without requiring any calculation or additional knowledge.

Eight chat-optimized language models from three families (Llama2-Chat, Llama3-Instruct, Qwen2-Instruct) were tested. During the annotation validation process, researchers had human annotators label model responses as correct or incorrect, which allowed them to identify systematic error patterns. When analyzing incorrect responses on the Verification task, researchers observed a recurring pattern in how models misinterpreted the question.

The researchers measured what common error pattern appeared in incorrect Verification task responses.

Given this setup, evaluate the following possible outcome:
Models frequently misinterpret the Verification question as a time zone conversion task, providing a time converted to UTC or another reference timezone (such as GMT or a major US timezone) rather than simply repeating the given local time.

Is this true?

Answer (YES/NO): YES